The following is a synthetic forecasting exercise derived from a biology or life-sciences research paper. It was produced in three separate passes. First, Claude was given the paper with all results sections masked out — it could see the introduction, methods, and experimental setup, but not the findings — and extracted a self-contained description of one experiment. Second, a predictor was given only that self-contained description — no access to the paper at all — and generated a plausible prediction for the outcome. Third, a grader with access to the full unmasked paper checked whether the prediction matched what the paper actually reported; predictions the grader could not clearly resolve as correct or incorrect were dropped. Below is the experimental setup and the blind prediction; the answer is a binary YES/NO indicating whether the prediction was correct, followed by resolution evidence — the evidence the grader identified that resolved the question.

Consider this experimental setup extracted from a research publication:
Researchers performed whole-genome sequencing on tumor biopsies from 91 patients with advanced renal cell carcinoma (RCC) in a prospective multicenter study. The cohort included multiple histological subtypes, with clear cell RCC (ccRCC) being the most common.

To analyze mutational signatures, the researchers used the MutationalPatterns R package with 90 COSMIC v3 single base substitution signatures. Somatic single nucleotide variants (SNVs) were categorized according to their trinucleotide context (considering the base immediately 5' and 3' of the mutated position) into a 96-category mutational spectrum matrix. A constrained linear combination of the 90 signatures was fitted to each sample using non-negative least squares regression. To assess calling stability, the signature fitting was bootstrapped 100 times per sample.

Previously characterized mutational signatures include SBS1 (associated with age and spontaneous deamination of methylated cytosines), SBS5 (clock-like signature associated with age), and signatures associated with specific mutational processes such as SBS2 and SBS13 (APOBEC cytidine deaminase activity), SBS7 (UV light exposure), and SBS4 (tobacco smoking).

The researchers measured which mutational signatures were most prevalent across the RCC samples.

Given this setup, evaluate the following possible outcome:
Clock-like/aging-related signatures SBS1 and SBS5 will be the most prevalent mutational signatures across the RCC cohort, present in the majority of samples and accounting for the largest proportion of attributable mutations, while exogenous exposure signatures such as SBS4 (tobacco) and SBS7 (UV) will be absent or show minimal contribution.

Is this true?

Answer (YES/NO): NO